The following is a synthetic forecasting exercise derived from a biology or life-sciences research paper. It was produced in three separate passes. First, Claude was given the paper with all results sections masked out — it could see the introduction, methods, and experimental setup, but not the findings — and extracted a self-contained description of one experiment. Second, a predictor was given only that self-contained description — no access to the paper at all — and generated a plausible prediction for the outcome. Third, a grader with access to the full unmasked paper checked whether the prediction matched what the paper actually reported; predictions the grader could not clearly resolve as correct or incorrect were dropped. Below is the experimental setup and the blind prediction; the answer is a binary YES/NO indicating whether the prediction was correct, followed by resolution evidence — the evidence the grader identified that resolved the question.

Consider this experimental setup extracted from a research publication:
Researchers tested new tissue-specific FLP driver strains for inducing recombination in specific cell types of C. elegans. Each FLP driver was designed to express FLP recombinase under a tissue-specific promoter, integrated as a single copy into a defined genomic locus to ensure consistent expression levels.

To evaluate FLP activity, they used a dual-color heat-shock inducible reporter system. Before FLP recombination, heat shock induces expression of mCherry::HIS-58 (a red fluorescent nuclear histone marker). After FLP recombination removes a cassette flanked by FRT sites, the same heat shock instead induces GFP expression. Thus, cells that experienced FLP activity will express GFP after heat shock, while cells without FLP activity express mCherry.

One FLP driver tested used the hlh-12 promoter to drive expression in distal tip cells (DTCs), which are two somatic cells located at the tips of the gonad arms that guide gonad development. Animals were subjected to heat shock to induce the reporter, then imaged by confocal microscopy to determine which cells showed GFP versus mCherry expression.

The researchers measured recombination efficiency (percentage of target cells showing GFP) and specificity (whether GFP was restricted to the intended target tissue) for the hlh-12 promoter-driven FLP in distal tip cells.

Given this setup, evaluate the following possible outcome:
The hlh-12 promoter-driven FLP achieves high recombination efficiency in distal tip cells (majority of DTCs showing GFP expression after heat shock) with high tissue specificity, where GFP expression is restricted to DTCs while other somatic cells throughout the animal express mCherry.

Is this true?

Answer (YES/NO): YES